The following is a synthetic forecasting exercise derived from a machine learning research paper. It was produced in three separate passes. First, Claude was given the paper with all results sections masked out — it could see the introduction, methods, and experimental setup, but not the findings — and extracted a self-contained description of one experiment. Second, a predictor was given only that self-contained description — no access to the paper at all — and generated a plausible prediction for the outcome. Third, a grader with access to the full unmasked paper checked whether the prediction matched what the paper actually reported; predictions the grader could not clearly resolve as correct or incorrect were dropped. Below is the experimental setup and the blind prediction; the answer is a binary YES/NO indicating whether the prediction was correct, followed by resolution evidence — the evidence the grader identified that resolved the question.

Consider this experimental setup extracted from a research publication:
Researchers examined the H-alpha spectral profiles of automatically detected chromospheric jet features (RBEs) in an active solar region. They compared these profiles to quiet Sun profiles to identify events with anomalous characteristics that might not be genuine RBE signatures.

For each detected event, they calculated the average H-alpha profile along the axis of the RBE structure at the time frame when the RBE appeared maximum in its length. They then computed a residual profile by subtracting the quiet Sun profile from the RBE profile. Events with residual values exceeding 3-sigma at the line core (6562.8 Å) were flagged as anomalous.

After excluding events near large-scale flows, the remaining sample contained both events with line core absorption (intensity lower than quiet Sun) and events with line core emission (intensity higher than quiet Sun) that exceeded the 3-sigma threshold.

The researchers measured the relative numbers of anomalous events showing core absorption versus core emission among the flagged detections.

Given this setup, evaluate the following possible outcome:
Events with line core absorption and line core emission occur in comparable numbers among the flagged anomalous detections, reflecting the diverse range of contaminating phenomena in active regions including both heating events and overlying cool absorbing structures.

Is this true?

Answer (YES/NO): NO